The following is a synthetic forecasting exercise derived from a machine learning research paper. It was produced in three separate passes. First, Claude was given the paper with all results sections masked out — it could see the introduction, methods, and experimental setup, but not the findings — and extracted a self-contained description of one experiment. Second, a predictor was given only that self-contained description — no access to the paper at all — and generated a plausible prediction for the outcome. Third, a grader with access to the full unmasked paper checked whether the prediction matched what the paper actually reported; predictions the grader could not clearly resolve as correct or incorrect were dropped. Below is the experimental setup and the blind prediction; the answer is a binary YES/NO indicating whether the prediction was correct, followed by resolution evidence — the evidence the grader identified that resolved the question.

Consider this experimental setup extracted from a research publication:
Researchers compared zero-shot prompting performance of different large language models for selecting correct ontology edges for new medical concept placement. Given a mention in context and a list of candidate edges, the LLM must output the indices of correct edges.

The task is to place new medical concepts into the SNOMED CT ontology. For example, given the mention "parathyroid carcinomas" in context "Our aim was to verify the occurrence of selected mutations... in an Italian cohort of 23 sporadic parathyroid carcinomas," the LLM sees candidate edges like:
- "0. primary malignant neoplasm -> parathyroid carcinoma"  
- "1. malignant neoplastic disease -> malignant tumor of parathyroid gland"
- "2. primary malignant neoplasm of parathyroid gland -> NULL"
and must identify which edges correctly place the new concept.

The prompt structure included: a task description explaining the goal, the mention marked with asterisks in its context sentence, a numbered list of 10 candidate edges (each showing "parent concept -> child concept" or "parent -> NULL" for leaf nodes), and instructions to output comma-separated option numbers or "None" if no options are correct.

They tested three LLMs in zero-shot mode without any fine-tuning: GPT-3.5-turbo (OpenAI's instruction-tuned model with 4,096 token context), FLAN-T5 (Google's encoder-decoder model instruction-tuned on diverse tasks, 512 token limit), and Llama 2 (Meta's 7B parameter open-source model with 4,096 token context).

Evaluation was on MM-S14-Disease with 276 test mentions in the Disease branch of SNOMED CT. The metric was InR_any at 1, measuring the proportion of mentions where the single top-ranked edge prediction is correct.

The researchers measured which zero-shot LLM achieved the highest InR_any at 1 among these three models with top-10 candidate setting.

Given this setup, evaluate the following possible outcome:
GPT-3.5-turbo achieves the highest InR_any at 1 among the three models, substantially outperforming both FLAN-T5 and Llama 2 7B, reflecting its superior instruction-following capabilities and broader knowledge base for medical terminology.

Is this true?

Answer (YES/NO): NO